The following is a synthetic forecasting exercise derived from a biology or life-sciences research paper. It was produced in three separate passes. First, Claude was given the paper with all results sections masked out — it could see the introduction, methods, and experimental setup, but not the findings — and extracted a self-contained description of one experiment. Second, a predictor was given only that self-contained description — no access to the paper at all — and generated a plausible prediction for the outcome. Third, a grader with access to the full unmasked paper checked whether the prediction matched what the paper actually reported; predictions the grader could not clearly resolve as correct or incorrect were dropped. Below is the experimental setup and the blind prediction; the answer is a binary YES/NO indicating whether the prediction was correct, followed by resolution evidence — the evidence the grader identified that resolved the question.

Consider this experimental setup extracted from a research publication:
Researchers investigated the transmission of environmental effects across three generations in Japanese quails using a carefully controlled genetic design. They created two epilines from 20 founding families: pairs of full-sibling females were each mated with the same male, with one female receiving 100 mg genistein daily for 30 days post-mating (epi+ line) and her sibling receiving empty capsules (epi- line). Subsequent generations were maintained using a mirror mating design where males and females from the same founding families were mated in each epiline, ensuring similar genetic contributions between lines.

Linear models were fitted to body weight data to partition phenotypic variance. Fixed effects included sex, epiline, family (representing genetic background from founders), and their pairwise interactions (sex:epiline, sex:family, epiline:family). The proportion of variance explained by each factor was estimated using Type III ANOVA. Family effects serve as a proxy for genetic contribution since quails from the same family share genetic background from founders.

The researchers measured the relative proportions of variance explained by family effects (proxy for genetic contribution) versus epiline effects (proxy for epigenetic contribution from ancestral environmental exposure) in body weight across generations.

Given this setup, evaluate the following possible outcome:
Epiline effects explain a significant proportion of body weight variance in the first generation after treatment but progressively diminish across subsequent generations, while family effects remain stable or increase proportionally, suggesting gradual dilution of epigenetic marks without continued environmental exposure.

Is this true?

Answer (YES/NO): NO